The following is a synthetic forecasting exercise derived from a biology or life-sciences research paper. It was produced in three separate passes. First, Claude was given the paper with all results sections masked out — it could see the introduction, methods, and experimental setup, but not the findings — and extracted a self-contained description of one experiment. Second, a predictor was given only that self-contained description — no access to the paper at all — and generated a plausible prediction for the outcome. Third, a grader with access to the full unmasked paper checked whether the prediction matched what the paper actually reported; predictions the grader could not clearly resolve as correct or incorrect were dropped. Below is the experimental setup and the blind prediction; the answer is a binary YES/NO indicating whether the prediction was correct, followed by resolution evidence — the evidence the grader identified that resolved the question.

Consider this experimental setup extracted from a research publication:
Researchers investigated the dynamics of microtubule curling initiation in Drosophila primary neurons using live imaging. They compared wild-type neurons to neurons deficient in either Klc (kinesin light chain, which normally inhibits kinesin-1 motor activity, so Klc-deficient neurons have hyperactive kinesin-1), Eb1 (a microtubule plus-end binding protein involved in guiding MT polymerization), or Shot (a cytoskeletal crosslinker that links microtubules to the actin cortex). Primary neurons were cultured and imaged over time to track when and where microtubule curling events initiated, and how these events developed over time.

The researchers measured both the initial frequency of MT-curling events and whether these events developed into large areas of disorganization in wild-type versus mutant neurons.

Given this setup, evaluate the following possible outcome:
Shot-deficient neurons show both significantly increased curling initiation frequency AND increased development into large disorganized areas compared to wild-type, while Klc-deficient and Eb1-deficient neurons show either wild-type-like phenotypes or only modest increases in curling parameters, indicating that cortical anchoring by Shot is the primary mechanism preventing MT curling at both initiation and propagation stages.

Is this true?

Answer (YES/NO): NO